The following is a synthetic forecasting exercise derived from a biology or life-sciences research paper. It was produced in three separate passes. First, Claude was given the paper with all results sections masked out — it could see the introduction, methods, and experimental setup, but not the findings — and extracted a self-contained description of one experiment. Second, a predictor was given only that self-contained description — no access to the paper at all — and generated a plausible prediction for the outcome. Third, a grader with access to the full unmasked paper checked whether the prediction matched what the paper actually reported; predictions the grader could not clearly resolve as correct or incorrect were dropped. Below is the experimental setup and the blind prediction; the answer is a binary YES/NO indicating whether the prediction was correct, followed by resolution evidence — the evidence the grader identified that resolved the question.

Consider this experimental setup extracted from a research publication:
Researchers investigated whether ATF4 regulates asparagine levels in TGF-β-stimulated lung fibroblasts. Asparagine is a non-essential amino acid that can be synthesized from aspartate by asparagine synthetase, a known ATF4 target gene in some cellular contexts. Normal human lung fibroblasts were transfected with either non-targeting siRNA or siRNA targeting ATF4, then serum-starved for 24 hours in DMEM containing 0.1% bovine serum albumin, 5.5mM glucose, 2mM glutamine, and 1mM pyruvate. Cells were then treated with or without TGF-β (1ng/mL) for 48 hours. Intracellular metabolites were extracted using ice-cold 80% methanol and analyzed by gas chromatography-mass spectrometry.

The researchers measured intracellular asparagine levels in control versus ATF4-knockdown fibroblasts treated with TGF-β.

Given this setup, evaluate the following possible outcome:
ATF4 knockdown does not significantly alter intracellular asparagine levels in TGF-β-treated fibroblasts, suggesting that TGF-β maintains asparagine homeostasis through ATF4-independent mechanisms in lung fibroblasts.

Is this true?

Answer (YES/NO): NO